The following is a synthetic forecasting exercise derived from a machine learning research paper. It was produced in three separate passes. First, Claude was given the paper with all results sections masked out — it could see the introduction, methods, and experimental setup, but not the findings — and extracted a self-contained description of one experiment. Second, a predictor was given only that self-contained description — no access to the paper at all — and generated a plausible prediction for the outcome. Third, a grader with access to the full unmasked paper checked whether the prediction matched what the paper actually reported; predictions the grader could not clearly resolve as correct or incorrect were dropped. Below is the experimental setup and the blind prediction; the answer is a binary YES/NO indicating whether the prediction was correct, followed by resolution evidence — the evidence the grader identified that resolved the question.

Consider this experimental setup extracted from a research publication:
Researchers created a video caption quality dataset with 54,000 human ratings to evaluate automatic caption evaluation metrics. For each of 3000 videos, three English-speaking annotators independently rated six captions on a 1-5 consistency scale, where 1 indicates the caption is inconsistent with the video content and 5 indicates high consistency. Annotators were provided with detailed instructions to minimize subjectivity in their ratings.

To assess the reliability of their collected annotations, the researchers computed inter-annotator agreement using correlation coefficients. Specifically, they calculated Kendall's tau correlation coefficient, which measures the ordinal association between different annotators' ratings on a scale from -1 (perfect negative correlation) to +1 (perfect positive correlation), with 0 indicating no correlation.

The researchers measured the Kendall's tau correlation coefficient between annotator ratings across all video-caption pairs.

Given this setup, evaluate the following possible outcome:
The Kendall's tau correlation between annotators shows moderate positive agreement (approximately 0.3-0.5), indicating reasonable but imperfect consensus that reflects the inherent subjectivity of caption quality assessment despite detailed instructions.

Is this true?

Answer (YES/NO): NO